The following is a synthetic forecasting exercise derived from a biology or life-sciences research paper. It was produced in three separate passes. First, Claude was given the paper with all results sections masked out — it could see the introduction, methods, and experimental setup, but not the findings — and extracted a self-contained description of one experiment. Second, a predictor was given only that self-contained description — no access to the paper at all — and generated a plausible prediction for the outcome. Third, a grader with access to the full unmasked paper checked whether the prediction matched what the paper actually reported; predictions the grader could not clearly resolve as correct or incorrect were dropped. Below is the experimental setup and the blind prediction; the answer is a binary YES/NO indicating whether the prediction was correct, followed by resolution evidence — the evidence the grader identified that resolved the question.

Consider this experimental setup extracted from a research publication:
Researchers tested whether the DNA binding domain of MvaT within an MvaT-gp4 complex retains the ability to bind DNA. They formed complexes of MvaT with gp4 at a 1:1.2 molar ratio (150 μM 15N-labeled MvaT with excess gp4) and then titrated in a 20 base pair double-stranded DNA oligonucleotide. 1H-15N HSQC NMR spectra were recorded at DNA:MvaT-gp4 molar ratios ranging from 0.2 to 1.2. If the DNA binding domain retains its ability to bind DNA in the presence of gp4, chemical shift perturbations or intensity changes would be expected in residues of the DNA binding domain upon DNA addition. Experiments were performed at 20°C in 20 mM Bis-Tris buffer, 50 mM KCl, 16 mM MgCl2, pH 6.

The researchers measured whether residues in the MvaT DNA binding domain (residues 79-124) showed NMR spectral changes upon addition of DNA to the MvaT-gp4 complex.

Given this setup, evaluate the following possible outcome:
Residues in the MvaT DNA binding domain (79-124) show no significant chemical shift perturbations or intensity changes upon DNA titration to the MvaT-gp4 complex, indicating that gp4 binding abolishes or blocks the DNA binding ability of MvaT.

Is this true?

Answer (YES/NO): NO